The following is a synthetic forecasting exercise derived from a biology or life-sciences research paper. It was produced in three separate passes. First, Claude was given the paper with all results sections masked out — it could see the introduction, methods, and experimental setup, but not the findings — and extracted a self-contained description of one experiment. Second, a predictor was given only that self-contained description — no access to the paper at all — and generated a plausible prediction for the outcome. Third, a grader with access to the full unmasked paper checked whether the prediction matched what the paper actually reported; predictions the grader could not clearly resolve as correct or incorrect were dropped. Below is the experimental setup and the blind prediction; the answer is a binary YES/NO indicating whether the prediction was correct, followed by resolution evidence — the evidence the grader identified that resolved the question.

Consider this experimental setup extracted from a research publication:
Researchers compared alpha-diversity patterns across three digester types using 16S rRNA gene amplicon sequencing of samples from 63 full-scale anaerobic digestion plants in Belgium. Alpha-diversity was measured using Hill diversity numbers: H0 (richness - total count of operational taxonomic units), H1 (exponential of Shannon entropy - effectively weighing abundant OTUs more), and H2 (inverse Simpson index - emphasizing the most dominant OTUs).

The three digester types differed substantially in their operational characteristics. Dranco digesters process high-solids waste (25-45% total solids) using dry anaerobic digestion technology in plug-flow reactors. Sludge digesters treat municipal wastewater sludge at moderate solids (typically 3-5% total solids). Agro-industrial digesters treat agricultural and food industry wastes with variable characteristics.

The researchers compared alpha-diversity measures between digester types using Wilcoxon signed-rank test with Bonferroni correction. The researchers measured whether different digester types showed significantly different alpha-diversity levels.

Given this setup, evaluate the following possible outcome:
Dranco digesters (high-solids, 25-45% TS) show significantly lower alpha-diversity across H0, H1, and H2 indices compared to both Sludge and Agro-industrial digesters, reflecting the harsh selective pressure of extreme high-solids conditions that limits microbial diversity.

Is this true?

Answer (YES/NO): NO